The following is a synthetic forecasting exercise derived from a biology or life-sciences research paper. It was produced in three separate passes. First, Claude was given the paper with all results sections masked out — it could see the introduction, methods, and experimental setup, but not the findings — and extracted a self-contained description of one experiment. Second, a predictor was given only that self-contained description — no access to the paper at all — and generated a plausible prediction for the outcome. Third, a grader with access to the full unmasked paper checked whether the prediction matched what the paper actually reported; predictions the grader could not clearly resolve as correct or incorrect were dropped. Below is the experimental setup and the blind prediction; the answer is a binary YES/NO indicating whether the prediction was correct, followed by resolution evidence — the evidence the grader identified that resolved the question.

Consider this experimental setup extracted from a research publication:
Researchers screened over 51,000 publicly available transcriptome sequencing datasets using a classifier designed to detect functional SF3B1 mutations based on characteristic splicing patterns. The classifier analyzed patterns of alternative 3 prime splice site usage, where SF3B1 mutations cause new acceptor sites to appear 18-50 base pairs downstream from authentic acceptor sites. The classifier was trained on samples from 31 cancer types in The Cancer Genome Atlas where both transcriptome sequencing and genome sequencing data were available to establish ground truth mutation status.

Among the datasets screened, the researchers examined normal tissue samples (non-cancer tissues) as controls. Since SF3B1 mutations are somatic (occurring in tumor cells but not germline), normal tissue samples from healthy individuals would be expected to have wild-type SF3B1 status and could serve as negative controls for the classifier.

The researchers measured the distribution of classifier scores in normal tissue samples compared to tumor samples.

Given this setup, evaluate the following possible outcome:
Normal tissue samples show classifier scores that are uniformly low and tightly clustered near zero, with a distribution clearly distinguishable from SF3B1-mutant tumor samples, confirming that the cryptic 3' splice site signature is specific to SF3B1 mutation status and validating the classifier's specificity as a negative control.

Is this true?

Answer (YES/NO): NO